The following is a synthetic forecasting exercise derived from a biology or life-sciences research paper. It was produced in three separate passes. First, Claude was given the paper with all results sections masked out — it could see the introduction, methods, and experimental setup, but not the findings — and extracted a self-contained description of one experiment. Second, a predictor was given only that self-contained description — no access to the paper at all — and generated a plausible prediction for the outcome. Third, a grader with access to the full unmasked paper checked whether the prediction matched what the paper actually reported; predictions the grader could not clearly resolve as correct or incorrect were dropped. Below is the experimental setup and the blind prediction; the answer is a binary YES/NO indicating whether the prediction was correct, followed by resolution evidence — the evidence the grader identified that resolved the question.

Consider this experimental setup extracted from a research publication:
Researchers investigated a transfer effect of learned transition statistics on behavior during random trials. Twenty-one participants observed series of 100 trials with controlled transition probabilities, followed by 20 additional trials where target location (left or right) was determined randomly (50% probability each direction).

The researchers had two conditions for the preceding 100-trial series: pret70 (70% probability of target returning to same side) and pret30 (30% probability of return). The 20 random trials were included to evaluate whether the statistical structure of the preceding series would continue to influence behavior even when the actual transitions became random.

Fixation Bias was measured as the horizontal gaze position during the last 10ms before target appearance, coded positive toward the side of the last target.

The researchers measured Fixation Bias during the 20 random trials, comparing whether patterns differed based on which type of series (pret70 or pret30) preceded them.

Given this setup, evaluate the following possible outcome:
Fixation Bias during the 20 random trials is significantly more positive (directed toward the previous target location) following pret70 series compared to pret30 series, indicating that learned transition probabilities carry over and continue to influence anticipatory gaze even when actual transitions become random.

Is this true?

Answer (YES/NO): YES